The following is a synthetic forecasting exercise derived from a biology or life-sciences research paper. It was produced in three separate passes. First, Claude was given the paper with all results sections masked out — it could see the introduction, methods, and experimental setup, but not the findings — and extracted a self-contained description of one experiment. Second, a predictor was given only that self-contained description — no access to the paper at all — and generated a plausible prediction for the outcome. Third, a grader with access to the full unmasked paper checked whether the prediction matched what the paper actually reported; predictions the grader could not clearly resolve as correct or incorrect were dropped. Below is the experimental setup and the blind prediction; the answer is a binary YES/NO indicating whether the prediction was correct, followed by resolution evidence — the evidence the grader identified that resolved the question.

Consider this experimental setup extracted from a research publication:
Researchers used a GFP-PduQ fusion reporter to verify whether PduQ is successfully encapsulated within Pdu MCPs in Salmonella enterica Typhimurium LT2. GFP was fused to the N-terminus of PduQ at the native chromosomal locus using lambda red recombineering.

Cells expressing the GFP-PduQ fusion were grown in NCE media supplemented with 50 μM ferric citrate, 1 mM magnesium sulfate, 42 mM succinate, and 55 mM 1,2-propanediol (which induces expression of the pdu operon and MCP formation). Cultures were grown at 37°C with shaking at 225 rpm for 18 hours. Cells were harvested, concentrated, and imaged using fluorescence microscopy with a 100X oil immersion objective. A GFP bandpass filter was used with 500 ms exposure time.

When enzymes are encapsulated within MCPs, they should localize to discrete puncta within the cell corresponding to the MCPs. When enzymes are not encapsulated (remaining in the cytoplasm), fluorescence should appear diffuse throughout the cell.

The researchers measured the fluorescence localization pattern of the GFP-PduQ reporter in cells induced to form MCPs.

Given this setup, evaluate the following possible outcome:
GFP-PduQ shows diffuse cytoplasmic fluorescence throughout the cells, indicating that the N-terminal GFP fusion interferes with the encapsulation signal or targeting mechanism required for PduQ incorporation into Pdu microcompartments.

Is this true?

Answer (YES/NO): NO